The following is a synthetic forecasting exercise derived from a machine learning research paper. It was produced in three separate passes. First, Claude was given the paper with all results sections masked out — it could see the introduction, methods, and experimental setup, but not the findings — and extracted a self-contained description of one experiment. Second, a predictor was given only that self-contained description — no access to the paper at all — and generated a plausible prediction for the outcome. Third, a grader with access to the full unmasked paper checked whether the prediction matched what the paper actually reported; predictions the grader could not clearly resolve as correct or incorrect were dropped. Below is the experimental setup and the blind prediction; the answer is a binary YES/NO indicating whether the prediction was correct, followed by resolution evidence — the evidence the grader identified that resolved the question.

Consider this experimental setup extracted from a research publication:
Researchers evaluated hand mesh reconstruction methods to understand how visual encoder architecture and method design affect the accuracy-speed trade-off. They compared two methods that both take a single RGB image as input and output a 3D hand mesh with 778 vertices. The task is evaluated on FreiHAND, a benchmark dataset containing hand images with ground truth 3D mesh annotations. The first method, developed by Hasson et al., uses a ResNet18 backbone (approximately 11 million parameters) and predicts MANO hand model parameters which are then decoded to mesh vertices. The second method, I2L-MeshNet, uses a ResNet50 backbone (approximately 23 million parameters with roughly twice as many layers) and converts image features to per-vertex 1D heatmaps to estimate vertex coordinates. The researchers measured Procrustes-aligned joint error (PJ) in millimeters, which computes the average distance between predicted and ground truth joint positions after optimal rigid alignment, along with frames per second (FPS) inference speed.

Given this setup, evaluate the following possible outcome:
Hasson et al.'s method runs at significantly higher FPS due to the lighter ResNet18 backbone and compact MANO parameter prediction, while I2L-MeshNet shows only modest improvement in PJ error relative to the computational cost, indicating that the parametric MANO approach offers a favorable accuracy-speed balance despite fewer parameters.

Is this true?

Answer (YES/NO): NO